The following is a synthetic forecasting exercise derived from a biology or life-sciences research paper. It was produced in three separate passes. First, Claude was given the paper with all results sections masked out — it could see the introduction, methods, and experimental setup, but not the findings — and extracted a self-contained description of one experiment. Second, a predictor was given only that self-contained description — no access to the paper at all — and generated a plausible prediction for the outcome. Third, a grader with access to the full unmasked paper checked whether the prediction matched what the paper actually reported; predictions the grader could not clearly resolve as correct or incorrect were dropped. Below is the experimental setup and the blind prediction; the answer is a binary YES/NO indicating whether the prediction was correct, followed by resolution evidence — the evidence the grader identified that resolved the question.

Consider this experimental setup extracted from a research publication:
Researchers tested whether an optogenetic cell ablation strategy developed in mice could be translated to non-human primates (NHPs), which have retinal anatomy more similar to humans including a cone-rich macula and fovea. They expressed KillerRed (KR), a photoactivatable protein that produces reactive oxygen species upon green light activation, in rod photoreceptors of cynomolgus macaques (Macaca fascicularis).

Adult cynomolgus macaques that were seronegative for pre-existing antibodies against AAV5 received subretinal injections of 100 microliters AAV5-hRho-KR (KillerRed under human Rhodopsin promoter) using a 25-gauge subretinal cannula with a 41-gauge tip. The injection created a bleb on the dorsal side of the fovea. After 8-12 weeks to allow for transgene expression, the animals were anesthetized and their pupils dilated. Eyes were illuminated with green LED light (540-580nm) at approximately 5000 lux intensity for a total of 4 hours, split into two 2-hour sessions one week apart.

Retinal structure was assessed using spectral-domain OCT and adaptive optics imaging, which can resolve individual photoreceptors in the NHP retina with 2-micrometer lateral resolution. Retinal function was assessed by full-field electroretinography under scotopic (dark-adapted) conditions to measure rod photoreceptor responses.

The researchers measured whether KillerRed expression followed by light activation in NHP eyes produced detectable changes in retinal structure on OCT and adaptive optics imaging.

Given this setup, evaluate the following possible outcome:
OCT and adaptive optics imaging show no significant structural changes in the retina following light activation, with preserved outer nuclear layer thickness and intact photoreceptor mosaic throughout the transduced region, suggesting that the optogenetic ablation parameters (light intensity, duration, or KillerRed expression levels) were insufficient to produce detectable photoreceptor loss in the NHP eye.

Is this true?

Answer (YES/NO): NO